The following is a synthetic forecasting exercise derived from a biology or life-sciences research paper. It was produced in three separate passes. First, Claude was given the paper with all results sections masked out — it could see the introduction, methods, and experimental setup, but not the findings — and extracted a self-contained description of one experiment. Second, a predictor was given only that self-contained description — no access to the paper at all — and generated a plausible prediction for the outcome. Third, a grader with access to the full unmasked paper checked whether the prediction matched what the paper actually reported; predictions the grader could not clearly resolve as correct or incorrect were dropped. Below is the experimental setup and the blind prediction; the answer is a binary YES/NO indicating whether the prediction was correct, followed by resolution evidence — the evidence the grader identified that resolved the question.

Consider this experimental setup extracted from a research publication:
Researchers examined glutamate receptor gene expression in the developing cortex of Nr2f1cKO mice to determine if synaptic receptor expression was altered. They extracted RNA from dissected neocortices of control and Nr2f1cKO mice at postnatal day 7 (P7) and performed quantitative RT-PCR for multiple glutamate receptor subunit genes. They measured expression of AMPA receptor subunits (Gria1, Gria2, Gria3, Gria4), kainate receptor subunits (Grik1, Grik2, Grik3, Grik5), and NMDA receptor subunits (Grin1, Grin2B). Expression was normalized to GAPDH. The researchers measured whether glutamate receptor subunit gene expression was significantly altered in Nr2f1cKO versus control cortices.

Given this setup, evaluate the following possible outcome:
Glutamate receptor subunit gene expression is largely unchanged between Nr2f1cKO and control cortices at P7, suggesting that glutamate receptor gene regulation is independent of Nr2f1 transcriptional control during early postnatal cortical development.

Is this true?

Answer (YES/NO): NO